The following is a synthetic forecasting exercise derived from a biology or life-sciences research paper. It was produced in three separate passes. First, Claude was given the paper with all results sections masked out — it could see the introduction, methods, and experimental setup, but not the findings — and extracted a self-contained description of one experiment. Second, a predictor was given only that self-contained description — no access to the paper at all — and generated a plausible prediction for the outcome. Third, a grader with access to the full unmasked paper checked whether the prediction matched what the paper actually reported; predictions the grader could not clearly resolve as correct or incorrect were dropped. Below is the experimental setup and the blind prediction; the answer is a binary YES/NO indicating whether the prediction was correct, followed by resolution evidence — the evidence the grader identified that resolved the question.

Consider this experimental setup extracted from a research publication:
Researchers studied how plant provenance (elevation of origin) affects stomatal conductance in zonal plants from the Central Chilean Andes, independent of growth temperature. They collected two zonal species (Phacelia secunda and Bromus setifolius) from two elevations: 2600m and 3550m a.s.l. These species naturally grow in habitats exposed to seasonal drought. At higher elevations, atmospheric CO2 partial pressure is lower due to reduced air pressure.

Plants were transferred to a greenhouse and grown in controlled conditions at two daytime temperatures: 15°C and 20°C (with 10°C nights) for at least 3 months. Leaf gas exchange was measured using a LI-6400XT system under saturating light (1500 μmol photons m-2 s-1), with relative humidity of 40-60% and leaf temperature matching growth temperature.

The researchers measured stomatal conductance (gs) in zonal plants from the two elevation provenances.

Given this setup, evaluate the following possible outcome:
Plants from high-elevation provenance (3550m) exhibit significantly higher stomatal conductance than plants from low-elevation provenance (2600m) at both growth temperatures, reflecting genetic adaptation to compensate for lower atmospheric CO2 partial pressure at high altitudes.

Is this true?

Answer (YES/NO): YES